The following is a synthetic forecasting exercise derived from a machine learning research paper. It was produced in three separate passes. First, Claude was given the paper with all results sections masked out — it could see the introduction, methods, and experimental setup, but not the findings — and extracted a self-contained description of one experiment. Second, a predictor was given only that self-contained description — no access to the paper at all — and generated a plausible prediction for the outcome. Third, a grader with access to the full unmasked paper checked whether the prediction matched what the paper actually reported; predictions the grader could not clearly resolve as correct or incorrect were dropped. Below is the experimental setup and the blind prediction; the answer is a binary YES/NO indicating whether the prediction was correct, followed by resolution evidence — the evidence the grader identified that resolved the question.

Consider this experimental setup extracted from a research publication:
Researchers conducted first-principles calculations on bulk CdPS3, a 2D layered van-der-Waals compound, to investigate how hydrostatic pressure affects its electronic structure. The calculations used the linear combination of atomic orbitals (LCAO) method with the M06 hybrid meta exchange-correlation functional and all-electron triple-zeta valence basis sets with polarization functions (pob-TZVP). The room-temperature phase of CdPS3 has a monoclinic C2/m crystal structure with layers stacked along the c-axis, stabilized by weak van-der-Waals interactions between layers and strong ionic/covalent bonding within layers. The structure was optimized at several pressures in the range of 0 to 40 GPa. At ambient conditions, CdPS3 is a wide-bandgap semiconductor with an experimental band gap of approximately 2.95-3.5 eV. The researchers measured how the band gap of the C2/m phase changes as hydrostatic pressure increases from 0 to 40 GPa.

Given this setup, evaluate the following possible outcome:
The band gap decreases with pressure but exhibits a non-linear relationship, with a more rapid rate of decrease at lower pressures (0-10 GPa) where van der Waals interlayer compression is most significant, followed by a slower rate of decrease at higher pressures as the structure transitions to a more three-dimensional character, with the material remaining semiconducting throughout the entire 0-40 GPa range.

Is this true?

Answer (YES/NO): NO